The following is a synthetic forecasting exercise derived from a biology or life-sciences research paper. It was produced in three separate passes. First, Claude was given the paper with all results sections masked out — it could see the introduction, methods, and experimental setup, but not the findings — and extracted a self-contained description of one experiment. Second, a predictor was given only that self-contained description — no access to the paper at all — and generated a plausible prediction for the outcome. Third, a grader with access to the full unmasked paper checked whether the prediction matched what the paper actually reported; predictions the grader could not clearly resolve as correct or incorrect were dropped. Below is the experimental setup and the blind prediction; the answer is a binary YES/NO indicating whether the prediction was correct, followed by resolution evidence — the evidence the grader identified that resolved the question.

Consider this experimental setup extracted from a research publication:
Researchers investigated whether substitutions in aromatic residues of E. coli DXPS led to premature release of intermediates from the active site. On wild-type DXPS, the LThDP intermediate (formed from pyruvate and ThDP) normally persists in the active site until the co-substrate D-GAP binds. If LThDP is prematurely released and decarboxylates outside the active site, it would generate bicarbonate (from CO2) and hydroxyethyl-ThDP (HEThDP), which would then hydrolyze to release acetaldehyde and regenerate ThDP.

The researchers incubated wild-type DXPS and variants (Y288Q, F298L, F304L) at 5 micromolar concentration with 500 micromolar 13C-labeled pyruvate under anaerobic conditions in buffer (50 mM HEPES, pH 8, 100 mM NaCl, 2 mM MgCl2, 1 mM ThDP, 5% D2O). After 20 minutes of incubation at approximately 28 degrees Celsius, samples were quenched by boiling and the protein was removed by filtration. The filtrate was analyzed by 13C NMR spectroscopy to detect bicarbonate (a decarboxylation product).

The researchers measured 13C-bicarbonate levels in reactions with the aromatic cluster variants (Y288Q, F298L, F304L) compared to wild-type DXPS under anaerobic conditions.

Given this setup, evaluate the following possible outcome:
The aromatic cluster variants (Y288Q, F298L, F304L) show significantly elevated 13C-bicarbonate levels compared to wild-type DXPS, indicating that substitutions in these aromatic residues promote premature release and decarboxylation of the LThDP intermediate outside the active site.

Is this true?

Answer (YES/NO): NO